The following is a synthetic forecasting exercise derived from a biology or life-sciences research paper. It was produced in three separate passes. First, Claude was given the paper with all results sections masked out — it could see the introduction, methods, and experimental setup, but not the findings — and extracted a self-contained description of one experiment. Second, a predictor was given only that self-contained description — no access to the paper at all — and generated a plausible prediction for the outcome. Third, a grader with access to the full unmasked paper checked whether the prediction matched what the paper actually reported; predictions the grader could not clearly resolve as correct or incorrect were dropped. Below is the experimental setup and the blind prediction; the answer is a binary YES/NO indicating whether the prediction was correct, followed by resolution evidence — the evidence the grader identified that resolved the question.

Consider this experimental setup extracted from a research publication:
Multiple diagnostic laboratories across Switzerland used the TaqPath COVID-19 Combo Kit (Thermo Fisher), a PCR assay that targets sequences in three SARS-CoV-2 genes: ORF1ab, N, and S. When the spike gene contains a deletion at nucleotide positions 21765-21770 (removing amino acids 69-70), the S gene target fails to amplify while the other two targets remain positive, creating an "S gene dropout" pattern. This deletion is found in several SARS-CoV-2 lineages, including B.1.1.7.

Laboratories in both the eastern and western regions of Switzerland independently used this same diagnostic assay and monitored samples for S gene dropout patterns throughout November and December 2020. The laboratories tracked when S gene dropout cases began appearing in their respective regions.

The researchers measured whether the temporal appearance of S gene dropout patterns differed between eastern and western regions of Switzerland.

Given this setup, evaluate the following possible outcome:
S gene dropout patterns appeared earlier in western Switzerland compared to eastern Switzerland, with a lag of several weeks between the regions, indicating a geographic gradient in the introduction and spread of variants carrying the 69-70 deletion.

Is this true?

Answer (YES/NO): NO